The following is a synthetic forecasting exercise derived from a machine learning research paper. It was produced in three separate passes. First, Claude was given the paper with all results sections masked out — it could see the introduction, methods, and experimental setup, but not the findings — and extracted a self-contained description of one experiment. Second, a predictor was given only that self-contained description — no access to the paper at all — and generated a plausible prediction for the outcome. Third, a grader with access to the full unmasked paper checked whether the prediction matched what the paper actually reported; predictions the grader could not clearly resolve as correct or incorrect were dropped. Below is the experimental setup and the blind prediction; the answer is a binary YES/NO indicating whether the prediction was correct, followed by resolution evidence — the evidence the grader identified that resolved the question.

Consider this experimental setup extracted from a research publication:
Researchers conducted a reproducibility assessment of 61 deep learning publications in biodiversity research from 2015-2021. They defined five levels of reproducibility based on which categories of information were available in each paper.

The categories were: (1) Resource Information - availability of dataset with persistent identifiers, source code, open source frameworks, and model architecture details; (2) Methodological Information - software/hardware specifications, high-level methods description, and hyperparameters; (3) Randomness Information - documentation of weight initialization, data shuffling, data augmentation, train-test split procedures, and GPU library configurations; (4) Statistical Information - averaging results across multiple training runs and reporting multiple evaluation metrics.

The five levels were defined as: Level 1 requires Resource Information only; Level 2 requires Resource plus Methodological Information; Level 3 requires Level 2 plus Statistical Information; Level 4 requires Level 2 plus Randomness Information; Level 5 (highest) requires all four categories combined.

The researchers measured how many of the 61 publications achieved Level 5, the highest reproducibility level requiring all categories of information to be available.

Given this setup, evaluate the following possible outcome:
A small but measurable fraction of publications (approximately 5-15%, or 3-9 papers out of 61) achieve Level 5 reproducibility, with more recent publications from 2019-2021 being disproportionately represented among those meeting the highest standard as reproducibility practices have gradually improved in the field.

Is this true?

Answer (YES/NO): NO